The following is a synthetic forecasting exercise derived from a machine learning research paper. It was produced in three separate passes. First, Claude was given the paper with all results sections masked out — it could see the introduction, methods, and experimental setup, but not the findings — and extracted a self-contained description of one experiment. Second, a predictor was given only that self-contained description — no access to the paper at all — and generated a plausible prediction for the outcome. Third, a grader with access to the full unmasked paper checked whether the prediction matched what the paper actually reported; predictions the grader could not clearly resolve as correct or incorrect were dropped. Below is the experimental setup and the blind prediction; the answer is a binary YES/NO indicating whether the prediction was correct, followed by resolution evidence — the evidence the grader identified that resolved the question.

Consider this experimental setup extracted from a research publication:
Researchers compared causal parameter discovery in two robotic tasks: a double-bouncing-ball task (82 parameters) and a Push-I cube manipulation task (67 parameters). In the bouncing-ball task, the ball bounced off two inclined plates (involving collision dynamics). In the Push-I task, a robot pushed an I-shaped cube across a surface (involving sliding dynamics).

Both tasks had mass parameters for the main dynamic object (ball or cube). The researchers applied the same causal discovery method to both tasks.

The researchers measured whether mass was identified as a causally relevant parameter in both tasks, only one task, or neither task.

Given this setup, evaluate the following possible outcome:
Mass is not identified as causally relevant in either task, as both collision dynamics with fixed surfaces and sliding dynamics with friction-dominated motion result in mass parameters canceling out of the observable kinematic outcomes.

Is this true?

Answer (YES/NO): NO